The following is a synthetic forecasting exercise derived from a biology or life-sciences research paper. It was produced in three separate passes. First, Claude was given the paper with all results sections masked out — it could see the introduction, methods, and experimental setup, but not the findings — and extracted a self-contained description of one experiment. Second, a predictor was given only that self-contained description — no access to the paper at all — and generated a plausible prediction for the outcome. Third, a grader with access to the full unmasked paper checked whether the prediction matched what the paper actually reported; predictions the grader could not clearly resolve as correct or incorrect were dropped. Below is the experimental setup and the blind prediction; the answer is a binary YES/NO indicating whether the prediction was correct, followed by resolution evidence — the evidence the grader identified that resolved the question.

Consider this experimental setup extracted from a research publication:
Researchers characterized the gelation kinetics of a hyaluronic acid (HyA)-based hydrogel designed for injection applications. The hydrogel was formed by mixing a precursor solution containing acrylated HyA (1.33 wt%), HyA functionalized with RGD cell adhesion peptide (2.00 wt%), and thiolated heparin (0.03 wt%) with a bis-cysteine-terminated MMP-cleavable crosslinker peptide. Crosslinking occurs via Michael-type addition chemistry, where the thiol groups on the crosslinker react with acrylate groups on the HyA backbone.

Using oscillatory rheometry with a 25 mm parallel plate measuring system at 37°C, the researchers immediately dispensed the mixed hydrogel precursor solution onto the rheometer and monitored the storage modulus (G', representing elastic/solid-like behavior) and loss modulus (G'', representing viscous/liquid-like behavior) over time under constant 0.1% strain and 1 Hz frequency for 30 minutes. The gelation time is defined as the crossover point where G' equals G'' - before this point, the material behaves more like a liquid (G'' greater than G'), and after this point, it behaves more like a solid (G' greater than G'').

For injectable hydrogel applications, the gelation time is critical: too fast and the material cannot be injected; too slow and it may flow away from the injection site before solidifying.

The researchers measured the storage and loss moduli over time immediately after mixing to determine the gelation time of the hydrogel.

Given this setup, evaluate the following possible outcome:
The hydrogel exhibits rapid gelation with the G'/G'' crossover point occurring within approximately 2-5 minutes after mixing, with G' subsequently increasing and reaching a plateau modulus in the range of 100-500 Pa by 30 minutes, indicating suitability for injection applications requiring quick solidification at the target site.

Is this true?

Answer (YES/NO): YES